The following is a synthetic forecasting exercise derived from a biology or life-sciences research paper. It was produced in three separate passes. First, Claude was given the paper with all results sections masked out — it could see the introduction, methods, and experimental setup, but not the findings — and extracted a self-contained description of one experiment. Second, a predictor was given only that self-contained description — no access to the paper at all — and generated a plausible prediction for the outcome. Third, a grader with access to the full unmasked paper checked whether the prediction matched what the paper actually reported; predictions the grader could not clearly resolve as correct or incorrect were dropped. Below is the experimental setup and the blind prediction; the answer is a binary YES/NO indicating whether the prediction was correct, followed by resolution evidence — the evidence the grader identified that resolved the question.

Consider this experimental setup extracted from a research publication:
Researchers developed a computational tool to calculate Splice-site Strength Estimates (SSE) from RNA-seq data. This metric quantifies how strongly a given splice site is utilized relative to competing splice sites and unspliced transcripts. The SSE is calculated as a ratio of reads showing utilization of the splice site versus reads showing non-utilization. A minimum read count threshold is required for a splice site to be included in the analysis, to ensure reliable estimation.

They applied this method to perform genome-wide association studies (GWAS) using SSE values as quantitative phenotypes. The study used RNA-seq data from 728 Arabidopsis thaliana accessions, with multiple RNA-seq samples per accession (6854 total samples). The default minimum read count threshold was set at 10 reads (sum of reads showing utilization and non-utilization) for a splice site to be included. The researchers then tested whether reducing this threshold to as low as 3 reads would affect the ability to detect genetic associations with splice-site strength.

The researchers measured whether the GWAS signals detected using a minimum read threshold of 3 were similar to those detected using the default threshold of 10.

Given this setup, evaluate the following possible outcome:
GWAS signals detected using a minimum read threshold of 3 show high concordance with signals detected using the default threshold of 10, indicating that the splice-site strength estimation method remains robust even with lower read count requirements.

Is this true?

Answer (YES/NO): YES